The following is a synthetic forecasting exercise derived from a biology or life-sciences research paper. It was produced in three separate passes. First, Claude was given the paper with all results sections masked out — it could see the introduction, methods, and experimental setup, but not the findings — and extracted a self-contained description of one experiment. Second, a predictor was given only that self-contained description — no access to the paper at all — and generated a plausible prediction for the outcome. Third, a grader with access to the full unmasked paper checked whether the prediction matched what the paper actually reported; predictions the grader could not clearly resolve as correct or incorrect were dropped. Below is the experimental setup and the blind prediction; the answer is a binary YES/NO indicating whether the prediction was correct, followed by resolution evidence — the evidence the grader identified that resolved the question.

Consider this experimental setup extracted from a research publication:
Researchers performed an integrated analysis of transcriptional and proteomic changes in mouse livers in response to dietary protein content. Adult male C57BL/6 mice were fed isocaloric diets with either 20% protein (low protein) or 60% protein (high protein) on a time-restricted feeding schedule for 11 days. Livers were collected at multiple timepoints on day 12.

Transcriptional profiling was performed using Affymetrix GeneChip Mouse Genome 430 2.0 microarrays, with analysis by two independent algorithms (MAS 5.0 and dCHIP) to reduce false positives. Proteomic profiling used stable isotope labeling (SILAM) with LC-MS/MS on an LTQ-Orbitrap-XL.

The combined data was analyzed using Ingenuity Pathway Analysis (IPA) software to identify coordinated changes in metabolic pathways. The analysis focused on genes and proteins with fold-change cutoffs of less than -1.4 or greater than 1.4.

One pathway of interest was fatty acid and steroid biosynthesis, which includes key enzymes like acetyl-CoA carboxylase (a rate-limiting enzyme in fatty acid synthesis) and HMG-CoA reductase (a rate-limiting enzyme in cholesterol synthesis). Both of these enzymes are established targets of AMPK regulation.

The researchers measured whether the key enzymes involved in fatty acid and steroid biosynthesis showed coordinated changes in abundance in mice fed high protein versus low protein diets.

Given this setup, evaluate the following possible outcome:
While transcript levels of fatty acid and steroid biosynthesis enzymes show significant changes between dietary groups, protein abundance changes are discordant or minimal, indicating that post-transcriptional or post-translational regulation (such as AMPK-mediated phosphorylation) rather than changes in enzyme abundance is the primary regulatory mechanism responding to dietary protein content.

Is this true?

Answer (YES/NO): NO